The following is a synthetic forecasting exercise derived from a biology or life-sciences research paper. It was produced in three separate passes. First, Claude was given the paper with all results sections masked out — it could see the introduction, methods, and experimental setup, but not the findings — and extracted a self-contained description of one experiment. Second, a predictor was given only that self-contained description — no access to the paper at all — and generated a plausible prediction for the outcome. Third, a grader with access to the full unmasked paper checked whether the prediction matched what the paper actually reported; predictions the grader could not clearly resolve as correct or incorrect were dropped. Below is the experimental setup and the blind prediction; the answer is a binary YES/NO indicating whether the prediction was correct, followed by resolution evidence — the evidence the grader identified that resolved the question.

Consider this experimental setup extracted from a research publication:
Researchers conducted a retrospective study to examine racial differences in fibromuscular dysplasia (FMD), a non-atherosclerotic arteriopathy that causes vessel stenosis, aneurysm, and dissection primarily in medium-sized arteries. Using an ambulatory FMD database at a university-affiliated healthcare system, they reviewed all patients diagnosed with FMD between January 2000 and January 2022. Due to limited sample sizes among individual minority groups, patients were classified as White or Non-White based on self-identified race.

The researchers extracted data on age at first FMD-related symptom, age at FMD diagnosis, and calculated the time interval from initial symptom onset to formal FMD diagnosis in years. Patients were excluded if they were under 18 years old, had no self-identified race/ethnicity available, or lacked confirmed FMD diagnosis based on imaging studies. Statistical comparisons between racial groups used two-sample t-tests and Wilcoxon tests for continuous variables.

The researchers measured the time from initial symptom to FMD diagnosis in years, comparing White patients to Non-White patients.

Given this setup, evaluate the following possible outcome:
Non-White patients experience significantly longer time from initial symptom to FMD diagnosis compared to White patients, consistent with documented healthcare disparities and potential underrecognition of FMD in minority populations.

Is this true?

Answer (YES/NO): YES